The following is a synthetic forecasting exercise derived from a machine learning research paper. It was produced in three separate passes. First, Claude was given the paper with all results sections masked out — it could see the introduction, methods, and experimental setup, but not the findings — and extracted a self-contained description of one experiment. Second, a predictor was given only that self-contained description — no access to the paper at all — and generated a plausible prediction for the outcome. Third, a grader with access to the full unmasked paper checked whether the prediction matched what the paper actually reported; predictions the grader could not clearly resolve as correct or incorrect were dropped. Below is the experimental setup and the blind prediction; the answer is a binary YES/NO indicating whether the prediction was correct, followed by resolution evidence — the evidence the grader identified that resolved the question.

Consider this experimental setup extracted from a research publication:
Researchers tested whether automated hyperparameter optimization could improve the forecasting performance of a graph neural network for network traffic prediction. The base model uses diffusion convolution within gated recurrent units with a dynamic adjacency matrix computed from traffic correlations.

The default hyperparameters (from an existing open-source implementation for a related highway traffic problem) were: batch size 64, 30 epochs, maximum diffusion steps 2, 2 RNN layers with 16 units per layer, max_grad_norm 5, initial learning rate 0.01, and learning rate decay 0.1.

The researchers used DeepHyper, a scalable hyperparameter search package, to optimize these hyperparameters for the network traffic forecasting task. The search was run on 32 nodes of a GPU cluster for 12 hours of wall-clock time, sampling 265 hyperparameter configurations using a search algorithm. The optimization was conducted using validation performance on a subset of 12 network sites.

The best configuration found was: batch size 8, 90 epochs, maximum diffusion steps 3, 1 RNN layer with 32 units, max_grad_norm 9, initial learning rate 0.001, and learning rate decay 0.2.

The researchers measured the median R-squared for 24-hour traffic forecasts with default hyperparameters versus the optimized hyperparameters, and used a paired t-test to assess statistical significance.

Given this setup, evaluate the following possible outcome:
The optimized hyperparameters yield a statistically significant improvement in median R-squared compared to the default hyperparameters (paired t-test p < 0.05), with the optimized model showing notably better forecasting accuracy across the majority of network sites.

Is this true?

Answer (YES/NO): YES